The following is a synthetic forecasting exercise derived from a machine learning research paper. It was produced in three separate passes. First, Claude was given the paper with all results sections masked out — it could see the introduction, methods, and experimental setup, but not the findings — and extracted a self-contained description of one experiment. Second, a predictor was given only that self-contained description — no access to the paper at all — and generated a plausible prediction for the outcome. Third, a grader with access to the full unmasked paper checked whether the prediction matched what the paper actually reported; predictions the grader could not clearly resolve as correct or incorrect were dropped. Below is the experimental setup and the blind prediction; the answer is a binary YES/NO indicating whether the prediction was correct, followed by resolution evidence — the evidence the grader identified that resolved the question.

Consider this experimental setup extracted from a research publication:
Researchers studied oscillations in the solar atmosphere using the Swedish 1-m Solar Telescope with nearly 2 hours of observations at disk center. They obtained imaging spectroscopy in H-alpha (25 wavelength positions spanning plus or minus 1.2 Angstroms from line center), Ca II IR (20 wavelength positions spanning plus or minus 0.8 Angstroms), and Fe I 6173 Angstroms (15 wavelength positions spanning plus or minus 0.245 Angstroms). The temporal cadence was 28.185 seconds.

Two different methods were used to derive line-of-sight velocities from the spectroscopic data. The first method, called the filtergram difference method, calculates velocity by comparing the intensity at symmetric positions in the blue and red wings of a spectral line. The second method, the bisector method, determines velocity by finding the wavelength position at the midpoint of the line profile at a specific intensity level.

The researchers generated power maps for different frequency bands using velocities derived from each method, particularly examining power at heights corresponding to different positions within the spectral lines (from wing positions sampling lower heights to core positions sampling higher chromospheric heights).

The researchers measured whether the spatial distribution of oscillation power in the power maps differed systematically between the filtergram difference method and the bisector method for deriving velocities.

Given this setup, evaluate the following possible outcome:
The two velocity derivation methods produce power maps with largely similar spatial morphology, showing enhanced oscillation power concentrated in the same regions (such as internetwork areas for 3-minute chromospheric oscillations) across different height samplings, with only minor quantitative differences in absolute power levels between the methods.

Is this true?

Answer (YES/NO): YES